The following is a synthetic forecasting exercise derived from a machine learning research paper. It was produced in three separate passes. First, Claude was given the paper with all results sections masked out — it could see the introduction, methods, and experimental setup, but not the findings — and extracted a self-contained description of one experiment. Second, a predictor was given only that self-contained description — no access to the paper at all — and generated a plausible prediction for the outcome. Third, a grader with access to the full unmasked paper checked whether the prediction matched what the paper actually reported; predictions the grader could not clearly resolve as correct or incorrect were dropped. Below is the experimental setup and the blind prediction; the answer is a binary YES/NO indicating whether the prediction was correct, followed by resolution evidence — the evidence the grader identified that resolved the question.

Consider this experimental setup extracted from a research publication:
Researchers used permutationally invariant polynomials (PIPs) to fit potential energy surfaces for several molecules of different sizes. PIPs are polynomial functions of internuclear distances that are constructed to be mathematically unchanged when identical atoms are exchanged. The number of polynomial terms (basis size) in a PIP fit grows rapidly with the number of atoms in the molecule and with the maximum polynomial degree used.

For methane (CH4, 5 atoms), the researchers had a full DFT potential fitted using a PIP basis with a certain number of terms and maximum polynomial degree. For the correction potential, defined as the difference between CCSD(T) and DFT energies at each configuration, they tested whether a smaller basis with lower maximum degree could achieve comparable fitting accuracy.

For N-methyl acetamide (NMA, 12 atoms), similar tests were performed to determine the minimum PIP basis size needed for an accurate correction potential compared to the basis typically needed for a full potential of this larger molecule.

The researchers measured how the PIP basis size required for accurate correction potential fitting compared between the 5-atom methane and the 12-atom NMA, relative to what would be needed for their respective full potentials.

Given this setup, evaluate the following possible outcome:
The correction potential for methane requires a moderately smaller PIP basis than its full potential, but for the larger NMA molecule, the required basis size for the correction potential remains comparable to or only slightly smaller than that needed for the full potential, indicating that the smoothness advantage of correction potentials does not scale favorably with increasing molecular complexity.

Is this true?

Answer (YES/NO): NO